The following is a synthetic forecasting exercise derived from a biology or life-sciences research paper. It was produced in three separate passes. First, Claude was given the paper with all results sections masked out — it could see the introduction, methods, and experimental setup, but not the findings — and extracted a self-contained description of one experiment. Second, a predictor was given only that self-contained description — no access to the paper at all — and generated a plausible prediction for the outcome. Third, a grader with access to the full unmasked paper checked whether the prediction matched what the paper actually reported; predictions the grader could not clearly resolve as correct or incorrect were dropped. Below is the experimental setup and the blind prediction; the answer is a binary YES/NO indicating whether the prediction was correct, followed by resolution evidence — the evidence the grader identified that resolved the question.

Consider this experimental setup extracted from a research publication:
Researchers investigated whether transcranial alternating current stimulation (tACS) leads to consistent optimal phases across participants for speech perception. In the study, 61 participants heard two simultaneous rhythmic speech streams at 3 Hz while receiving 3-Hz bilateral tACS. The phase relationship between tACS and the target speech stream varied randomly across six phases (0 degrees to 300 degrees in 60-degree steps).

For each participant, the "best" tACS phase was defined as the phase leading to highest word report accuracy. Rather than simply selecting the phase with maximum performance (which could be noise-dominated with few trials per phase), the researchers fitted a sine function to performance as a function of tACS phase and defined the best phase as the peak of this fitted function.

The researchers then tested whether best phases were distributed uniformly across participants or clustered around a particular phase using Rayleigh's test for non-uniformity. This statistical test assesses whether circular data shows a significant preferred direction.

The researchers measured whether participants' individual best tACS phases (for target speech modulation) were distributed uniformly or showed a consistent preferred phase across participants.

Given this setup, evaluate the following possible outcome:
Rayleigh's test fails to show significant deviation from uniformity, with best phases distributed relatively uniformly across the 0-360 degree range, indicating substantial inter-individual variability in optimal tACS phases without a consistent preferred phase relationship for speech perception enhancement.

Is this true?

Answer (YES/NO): YES